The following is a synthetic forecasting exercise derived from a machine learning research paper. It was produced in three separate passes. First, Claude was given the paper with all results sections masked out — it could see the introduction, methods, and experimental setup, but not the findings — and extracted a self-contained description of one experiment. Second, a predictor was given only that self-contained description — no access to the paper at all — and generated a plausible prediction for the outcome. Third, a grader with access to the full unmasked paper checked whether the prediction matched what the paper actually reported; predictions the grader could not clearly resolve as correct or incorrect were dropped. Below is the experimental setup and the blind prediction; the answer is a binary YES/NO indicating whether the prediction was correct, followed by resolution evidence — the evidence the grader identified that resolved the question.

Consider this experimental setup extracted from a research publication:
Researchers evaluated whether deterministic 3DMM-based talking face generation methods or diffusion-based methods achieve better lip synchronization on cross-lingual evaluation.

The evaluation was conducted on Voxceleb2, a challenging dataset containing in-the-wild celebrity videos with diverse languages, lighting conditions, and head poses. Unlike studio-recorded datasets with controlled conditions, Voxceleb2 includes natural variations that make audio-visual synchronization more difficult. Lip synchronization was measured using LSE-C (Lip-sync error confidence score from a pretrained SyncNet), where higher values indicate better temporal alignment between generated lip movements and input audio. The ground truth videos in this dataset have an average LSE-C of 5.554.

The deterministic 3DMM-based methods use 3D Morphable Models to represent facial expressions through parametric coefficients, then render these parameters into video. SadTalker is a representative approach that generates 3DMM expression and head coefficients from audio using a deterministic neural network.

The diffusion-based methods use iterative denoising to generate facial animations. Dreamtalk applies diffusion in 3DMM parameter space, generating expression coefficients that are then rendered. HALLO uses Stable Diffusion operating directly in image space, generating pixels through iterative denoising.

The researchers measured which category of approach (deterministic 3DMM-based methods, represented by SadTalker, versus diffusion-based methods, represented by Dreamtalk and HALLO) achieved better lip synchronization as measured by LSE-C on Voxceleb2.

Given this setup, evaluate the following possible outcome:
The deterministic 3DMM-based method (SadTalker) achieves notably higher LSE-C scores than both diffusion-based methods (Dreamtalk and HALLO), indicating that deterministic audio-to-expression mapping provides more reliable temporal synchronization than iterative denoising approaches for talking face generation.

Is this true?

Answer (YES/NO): YES